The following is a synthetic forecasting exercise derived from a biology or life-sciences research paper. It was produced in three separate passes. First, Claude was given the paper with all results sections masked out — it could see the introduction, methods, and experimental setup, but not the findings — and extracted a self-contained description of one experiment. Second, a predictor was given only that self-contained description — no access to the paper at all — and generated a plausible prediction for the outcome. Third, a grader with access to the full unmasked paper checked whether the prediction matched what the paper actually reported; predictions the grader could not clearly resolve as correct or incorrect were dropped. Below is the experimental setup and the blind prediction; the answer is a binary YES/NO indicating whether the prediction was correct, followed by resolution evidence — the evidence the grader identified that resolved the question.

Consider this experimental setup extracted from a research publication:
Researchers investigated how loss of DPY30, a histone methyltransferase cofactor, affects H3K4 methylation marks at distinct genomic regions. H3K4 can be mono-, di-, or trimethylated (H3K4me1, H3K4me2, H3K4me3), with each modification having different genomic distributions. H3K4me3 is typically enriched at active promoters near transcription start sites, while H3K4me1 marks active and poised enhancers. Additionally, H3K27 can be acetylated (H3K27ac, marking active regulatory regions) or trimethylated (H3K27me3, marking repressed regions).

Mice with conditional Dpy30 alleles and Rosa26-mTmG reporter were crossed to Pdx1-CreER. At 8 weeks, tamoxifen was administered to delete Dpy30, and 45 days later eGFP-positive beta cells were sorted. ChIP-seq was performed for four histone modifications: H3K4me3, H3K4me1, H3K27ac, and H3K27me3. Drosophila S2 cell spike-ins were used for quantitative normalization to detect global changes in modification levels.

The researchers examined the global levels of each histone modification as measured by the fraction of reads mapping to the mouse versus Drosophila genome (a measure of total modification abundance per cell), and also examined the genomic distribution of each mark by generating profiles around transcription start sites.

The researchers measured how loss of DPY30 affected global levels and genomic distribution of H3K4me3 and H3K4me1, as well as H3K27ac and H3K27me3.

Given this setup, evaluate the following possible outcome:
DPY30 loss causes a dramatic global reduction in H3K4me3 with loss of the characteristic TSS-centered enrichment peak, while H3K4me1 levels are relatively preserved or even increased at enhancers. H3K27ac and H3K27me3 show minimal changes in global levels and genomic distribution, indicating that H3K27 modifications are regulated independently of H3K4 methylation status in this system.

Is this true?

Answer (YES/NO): NO